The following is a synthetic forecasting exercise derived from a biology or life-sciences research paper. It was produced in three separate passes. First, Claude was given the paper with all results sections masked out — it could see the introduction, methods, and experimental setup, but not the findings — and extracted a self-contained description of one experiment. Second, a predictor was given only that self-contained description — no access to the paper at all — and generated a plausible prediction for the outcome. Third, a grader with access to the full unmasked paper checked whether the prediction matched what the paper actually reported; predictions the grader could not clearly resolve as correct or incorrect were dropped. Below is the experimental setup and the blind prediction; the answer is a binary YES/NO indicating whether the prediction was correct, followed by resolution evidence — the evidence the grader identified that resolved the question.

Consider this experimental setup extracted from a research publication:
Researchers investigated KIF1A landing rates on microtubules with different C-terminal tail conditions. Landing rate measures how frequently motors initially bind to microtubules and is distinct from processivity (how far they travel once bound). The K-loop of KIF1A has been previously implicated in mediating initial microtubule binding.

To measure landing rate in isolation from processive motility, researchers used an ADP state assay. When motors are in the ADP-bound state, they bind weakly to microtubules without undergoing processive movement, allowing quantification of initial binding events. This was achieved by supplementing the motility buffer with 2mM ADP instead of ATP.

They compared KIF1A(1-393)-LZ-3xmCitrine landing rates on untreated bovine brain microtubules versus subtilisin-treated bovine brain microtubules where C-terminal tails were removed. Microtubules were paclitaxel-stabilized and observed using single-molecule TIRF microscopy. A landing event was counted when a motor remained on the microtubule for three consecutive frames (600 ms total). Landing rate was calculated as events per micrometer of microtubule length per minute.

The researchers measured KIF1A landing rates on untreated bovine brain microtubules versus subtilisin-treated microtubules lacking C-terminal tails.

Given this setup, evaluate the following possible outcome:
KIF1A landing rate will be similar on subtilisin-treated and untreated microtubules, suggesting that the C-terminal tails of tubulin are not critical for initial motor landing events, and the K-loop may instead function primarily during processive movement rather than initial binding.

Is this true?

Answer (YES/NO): NO